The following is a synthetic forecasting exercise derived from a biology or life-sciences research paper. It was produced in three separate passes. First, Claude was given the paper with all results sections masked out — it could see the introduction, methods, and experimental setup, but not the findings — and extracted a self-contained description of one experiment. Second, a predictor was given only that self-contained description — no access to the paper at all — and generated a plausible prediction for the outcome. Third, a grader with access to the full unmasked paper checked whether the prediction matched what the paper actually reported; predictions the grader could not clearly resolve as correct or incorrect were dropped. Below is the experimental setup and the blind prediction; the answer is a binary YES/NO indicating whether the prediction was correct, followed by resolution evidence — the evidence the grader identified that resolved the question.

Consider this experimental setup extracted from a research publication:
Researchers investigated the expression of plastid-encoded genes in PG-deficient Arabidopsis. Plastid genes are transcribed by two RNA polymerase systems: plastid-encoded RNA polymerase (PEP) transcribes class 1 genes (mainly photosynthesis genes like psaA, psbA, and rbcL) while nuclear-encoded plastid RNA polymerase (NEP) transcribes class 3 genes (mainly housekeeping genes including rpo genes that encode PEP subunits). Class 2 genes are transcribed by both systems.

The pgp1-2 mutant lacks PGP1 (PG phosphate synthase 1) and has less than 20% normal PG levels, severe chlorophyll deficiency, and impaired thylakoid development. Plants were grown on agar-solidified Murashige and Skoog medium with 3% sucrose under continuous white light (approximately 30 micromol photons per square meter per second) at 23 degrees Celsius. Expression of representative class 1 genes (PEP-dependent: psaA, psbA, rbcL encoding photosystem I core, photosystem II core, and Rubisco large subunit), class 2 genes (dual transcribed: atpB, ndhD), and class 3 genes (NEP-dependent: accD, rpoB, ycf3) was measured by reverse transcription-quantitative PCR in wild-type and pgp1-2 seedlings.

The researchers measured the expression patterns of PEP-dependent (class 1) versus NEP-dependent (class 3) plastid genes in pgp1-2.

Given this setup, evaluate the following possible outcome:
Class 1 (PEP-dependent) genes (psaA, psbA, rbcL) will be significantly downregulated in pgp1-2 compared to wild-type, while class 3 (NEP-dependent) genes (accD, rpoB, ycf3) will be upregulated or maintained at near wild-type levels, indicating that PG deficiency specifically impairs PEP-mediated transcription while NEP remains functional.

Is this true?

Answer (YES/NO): YES